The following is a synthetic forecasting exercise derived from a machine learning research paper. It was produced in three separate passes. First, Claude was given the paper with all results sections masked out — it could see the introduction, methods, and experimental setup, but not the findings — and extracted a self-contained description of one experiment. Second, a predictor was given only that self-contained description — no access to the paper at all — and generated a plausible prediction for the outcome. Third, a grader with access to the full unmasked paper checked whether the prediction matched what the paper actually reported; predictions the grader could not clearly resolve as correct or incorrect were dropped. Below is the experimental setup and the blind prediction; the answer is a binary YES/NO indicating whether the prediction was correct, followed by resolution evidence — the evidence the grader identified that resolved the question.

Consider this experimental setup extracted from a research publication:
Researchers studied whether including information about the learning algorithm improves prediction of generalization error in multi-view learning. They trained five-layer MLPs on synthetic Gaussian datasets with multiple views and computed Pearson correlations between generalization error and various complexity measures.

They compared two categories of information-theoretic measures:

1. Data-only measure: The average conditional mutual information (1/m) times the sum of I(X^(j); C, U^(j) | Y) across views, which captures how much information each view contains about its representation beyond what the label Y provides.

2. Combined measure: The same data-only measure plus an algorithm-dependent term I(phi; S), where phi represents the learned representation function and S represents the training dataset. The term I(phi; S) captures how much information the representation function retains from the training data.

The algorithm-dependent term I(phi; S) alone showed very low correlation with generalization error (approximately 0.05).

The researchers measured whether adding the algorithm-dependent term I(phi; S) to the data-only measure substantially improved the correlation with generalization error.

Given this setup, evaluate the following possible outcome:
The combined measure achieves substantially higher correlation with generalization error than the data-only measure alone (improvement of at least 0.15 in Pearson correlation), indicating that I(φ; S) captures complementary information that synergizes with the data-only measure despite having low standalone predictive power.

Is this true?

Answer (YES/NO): NO